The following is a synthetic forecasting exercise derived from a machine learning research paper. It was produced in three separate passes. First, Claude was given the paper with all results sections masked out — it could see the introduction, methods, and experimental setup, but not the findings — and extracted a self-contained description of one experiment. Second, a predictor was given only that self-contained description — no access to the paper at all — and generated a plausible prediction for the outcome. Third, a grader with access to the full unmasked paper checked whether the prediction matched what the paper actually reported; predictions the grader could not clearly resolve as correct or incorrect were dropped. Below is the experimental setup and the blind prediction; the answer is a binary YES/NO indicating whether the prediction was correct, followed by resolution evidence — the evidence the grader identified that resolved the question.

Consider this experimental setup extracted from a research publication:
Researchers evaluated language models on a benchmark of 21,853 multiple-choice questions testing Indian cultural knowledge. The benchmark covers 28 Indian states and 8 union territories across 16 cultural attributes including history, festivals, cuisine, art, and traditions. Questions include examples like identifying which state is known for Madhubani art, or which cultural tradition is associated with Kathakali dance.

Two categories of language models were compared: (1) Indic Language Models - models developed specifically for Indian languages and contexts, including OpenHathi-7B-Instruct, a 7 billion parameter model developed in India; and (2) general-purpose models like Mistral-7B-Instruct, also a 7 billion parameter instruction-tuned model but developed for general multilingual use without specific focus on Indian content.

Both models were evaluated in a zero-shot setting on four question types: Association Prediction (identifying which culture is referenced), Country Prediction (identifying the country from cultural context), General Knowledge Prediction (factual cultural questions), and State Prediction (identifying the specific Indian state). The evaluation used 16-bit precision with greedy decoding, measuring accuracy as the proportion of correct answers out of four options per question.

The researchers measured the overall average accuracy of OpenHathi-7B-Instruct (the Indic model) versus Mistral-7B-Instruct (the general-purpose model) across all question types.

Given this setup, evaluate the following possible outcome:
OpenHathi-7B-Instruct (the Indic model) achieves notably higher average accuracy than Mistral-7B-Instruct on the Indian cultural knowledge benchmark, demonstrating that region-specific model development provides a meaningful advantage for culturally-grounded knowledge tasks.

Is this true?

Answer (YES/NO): NO